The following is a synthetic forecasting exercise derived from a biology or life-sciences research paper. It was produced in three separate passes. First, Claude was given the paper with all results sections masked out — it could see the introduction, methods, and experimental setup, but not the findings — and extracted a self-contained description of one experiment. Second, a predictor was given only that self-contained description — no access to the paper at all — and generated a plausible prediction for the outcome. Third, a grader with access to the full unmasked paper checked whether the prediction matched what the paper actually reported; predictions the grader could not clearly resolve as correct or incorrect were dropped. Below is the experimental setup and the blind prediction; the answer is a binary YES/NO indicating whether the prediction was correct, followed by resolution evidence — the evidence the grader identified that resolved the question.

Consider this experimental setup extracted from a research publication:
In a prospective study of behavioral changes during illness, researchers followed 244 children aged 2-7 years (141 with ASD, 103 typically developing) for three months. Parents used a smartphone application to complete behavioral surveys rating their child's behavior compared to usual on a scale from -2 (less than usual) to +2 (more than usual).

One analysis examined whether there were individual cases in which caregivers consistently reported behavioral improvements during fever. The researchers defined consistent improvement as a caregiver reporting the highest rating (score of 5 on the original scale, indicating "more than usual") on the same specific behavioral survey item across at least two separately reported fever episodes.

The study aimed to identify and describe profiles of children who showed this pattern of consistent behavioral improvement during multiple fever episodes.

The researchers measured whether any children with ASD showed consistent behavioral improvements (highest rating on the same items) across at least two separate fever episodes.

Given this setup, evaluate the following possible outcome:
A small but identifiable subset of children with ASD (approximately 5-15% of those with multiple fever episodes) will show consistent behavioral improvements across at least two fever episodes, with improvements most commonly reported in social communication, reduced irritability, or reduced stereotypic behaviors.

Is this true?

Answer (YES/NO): NO